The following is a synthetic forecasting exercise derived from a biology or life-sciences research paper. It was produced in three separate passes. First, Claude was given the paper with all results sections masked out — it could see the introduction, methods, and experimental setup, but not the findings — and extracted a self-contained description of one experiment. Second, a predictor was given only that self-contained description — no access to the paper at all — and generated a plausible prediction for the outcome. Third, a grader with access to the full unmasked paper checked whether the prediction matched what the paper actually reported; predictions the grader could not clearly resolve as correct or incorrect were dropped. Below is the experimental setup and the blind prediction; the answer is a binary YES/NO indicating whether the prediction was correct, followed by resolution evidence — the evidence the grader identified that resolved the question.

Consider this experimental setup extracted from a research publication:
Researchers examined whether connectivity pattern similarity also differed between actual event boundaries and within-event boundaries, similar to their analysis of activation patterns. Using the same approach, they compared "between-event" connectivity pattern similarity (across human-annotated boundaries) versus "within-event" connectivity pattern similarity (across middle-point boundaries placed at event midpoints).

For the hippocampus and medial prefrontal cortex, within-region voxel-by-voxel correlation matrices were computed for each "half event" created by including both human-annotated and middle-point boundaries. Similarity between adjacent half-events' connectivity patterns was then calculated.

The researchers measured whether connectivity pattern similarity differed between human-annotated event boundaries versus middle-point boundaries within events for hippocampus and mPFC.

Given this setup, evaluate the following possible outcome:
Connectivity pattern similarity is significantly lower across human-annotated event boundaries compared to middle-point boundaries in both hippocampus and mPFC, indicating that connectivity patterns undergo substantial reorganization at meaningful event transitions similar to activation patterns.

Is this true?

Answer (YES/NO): YES